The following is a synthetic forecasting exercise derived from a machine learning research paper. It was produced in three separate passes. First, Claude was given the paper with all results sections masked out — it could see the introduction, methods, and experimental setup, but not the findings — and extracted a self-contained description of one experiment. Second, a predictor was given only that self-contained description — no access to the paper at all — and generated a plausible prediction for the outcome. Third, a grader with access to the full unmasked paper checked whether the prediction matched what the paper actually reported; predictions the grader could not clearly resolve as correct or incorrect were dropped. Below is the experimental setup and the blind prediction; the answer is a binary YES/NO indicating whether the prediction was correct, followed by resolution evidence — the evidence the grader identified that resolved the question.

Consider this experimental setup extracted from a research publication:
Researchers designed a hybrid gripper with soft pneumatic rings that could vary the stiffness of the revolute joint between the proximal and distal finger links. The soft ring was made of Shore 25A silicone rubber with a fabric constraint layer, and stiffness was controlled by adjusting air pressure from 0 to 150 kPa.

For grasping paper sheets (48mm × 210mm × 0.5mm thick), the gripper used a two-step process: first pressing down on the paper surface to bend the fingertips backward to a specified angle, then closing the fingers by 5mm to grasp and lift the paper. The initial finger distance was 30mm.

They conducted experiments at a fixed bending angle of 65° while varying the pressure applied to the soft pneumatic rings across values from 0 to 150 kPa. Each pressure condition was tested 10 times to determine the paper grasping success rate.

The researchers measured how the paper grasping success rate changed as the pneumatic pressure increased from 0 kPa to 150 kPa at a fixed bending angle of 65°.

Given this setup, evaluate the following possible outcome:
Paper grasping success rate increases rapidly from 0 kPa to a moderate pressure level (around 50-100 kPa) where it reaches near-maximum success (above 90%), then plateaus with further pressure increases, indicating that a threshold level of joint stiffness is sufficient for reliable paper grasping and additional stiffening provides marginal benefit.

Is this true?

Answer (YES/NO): NO